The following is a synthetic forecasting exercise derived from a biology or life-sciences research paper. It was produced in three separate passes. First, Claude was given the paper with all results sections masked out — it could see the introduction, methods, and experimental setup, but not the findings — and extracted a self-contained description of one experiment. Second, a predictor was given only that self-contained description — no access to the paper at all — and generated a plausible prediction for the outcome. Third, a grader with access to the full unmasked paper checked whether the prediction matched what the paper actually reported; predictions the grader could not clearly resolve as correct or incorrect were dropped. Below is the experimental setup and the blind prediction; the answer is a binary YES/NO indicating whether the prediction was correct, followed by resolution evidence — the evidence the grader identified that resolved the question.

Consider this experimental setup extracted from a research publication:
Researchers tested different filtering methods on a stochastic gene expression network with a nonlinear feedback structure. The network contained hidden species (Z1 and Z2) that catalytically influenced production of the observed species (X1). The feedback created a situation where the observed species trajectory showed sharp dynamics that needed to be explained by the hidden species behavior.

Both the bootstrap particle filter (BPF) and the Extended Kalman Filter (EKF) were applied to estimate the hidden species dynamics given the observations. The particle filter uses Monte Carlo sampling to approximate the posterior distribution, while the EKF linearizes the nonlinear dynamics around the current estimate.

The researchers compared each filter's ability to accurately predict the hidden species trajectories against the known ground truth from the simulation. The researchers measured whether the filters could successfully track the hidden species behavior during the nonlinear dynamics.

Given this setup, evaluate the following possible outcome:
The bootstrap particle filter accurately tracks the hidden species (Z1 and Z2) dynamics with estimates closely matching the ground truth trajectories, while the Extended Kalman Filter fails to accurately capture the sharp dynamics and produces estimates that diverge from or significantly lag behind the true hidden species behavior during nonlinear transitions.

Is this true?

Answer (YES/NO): YES